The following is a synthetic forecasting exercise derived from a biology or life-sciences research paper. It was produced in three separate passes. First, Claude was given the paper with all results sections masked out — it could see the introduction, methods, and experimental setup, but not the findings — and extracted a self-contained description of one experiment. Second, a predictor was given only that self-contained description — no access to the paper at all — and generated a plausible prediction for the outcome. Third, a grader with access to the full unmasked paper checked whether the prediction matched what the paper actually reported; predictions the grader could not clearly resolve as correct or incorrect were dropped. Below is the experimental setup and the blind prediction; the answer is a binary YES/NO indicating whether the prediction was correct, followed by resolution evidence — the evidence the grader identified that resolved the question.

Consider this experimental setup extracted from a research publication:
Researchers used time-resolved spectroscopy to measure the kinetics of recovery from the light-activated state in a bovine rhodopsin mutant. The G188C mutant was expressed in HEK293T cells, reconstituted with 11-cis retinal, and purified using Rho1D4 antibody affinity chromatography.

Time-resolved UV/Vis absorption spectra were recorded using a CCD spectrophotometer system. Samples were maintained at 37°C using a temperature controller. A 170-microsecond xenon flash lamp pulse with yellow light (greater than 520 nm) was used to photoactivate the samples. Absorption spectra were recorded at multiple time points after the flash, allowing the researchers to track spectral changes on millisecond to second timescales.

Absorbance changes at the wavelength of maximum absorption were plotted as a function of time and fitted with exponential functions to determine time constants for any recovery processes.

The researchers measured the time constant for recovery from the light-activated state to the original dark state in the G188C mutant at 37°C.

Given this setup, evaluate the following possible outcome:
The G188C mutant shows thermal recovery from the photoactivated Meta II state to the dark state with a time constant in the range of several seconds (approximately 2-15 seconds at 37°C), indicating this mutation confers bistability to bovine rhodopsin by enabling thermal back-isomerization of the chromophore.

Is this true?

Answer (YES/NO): NO